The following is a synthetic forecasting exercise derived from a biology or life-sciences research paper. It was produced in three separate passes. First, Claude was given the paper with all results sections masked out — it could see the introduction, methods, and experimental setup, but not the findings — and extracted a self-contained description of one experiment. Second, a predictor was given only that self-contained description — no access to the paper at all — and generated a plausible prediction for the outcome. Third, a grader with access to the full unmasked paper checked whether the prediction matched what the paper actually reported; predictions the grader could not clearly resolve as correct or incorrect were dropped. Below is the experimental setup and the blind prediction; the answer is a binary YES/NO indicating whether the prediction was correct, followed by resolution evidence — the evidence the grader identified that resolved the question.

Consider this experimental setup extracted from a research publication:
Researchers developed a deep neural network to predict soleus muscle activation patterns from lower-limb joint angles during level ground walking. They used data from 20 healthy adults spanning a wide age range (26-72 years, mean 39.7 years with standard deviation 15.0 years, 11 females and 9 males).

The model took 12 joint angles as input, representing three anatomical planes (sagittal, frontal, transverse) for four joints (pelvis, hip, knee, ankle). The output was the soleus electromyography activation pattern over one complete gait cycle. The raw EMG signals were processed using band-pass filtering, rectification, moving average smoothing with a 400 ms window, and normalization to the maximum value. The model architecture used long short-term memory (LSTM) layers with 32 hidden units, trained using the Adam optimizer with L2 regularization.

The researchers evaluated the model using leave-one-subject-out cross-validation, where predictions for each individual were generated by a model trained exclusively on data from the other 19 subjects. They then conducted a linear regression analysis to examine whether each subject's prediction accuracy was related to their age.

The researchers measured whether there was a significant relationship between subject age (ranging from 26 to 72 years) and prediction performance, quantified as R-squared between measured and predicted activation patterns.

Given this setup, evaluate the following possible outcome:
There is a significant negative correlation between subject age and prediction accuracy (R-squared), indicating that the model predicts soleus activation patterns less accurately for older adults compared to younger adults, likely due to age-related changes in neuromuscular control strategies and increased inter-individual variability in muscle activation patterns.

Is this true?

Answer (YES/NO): NO